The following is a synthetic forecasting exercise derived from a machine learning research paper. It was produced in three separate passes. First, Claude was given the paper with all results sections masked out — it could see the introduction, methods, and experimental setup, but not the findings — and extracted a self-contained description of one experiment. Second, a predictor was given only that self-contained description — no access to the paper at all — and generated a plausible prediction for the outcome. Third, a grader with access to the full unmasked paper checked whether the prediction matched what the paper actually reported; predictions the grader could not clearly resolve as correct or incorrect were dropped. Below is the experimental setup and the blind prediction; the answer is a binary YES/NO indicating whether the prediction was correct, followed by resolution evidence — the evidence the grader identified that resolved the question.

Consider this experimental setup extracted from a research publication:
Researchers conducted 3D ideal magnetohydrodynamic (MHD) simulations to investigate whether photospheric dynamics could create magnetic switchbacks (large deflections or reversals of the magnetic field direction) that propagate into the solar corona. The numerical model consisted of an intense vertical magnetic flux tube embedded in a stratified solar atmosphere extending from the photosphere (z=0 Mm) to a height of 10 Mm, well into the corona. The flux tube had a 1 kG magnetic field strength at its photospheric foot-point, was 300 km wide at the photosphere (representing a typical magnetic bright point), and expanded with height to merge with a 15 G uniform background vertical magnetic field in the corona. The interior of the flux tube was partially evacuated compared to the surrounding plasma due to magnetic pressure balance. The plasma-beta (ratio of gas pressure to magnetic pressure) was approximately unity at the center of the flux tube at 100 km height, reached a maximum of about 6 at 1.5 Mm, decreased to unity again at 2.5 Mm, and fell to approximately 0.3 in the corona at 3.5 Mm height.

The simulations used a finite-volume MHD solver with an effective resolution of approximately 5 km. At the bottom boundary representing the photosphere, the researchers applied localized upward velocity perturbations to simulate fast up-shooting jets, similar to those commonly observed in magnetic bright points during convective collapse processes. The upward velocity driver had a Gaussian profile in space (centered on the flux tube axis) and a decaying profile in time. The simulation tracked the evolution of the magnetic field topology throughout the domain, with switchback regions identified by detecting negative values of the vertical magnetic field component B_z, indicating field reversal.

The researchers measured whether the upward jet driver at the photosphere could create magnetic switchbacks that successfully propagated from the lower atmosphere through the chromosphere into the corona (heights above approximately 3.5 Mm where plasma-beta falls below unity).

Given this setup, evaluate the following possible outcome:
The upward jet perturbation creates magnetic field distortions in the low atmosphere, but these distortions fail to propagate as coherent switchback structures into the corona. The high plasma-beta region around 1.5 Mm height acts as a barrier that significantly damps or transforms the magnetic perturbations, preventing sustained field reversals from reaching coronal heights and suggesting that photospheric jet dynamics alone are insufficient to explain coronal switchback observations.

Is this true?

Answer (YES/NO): NO